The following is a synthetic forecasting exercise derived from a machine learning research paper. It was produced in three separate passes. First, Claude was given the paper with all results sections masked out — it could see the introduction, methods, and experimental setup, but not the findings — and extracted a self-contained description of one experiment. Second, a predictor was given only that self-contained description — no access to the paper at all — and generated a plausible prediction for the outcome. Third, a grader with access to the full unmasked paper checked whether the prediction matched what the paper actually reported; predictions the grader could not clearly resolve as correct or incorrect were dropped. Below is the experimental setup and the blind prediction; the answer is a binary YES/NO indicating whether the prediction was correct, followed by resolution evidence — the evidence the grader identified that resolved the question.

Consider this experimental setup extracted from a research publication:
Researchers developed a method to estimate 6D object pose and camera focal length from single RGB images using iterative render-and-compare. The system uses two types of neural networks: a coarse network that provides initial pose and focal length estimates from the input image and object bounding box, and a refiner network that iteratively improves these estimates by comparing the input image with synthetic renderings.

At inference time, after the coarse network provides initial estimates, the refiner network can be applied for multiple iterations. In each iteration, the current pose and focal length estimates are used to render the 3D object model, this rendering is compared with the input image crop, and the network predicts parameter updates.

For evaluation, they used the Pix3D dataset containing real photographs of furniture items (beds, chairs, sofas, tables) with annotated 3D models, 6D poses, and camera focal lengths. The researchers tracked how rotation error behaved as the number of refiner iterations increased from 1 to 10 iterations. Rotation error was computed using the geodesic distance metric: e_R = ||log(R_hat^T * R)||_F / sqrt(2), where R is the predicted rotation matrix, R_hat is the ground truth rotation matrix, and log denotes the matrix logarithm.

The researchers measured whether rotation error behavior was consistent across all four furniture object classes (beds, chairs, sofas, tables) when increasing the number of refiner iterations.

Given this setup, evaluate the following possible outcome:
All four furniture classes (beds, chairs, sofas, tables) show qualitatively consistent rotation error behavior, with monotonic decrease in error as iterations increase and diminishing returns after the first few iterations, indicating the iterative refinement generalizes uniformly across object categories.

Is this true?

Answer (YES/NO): NO